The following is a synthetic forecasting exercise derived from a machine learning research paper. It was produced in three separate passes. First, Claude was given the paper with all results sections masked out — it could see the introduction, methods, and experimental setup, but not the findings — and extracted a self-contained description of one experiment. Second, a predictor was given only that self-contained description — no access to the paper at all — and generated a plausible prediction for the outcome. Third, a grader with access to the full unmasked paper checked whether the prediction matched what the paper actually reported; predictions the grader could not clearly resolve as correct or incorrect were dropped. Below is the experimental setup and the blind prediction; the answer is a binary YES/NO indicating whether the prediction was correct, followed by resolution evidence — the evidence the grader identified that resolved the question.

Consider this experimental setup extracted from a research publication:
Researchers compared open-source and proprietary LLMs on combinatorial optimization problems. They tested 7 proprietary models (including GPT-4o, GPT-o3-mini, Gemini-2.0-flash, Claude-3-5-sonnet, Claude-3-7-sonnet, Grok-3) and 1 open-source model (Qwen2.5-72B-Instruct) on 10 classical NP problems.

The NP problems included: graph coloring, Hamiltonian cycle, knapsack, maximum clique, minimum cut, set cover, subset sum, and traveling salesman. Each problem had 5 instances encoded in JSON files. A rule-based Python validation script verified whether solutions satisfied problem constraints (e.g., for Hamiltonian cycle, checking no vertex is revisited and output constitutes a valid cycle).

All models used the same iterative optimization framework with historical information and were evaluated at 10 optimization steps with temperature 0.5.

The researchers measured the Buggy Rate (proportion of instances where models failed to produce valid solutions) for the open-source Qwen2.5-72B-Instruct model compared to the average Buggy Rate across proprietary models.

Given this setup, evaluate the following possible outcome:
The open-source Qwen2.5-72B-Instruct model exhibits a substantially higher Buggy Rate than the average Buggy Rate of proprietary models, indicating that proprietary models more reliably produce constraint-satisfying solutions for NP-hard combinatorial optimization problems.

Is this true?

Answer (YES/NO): YES